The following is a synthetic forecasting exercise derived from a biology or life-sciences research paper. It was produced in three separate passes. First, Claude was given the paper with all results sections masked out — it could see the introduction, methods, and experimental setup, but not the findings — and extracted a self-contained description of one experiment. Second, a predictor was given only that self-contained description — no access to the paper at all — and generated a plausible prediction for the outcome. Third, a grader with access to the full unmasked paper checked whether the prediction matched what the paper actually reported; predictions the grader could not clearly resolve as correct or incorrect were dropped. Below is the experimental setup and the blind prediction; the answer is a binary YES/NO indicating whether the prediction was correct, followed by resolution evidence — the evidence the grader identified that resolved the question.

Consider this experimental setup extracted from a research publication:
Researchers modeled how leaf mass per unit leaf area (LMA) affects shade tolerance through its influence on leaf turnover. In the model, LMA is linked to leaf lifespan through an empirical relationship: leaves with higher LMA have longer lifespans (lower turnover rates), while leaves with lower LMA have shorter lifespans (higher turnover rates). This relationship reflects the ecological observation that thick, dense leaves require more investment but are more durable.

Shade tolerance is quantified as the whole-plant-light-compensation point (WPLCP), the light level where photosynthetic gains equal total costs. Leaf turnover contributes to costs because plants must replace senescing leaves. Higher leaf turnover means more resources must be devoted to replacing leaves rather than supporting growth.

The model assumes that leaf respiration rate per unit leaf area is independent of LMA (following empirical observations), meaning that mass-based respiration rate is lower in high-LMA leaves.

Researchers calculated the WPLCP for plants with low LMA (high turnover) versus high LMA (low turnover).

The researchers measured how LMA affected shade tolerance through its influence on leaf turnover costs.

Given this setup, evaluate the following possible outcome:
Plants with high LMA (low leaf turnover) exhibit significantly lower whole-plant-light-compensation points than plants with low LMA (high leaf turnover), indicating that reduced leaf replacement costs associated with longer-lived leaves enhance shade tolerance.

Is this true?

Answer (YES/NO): YES